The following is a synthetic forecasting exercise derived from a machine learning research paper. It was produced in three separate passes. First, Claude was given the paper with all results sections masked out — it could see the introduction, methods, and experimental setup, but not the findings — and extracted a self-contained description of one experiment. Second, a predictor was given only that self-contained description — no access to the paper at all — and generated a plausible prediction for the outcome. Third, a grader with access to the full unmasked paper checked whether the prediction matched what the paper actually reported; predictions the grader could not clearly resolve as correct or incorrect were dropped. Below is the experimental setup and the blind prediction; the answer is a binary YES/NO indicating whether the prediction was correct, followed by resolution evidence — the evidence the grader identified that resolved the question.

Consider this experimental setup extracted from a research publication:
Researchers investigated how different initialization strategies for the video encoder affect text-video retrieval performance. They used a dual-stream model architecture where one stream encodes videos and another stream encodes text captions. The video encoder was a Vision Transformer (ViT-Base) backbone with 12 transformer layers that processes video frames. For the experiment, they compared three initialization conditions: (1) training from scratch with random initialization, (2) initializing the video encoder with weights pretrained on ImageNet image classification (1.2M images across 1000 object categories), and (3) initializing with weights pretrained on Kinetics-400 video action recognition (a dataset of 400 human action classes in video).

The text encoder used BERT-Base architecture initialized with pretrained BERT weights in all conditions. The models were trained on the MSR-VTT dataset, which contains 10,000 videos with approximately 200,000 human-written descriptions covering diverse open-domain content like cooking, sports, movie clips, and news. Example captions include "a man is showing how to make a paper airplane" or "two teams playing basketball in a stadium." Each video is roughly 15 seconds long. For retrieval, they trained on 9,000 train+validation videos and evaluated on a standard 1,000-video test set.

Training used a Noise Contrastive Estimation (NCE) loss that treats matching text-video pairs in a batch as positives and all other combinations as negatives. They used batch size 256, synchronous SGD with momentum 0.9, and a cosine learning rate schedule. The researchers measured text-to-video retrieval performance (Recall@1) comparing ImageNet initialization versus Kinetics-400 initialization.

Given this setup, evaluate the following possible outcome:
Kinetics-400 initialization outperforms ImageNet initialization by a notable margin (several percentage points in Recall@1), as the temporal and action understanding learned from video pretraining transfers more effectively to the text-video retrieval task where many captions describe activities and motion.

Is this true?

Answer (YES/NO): NO